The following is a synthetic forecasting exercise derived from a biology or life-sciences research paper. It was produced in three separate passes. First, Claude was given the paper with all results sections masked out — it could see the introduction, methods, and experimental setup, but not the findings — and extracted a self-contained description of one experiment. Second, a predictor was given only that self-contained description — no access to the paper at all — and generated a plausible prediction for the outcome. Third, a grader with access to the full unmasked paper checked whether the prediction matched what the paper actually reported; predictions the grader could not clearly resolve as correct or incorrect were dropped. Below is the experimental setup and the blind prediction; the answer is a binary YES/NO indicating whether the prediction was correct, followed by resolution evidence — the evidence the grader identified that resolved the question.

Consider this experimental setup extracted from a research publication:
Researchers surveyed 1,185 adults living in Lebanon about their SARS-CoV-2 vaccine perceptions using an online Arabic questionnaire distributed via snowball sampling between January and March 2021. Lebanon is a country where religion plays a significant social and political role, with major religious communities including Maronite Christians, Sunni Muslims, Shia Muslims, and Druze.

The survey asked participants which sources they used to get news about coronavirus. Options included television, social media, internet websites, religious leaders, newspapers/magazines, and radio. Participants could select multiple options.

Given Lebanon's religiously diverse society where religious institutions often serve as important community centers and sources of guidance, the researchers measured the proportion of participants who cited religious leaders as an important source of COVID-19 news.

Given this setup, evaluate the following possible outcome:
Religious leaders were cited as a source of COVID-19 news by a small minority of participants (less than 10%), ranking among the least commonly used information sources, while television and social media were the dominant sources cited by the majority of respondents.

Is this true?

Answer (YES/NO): YES